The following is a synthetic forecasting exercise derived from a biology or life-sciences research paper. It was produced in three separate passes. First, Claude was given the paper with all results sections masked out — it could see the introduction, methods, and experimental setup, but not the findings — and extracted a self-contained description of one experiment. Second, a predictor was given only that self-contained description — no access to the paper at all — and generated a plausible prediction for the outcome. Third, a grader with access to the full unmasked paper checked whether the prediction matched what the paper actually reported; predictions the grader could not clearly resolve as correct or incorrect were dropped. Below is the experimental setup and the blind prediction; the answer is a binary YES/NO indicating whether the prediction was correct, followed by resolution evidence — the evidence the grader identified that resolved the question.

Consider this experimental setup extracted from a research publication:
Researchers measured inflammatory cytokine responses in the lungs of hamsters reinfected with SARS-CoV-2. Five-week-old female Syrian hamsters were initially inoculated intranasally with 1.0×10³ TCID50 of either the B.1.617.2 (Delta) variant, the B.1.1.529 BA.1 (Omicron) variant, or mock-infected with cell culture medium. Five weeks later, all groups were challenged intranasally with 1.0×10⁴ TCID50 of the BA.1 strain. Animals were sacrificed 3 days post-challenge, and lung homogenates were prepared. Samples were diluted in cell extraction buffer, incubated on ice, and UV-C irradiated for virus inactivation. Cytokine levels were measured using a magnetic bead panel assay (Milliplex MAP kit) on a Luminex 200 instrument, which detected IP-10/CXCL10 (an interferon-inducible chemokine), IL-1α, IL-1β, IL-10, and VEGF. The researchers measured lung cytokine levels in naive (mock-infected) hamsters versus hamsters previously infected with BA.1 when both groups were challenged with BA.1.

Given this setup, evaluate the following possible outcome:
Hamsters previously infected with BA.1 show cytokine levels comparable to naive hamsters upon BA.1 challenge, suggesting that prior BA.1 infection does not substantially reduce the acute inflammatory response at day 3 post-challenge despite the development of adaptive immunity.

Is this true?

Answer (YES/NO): NO